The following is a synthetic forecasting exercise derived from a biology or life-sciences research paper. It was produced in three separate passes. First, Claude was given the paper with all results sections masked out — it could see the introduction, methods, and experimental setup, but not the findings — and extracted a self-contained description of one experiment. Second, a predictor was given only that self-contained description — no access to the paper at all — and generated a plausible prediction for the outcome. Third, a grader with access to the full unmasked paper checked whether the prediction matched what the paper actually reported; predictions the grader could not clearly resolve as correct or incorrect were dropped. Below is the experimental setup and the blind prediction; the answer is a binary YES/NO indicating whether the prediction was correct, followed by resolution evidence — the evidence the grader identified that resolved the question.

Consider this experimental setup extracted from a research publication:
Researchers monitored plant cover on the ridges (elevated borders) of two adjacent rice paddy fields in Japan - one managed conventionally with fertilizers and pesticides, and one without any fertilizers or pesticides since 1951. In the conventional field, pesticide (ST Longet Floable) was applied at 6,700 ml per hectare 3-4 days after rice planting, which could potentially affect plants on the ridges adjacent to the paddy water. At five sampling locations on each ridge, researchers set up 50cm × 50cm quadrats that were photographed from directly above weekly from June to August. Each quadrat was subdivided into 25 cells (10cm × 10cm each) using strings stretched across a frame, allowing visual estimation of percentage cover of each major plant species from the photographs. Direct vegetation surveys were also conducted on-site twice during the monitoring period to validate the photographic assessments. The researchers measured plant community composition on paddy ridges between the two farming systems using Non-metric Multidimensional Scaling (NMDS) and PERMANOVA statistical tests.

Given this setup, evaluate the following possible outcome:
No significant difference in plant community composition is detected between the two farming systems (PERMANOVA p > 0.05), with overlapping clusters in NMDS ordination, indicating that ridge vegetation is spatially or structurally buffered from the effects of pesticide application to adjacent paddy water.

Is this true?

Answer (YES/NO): NO